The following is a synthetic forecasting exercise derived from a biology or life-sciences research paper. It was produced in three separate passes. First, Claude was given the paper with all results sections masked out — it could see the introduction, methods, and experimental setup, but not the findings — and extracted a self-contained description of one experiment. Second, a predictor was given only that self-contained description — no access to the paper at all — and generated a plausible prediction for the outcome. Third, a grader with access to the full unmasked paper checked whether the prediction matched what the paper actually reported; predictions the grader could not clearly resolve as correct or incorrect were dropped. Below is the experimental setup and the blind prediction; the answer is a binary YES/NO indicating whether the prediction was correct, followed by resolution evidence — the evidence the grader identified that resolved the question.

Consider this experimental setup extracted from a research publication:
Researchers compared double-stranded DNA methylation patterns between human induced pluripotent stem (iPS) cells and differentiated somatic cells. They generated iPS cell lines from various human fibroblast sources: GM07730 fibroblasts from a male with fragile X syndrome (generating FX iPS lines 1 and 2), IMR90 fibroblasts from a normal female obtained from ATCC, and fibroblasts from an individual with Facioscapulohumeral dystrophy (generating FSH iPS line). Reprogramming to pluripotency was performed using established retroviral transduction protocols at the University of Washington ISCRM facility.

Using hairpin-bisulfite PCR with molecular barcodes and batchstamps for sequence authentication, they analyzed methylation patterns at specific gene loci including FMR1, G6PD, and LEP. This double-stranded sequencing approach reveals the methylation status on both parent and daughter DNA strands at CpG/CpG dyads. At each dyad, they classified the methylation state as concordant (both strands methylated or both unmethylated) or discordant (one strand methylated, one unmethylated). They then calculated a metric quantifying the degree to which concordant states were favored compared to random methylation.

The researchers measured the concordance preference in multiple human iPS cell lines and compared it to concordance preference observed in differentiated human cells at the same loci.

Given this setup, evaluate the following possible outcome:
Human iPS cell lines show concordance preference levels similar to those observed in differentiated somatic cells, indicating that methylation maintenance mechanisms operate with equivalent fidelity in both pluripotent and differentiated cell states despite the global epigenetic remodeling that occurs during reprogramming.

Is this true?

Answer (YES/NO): NO